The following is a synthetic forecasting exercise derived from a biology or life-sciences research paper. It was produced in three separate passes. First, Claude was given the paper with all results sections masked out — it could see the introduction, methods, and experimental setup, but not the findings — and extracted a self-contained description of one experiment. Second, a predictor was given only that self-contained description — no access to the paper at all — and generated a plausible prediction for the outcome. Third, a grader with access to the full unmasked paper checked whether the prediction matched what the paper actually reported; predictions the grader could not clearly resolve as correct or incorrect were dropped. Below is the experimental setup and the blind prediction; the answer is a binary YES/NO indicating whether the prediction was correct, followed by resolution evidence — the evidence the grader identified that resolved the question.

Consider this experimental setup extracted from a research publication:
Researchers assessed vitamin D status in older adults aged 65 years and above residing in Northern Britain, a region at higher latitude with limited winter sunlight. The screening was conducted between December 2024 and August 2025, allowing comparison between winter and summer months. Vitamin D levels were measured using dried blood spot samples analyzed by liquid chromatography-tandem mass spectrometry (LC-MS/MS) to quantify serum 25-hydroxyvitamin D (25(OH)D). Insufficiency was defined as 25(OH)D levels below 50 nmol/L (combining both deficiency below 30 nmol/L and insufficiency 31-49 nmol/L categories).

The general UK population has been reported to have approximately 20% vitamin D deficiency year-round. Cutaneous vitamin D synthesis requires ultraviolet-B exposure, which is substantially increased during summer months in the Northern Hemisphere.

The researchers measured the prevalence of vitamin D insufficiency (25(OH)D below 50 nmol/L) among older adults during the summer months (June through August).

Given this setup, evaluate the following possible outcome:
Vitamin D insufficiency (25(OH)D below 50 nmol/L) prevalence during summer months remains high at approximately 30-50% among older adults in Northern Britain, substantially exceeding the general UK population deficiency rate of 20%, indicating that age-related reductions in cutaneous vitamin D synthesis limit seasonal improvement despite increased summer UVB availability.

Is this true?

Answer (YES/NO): NO